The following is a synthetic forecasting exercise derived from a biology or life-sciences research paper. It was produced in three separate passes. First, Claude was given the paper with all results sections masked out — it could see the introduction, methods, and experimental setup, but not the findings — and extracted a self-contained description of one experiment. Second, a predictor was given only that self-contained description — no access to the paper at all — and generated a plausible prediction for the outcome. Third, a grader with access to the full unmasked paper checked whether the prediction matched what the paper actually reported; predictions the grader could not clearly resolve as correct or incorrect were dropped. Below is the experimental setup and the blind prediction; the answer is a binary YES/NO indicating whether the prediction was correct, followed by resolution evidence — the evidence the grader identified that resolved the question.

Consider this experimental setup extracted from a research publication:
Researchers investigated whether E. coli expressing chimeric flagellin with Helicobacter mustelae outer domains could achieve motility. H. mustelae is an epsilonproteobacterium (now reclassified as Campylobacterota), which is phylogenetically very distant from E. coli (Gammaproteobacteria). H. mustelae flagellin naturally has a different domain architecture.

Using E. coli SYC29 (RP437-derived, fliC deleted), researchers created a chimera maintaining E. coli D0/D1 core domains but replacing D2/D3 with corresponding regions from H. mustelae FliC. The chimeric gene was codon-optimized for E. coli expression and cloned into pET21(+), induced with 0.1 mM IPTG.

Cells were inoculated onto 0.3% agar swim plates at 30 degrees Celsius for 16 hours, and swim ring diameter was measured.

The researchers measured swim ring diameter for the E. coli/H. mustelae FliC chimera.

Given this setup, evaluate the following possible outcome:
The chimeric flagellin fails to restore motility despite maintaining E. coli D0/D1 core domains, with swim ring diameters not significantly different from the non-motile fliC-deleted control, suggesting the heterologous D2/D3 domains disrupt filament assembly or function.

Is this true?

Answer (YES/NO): YES